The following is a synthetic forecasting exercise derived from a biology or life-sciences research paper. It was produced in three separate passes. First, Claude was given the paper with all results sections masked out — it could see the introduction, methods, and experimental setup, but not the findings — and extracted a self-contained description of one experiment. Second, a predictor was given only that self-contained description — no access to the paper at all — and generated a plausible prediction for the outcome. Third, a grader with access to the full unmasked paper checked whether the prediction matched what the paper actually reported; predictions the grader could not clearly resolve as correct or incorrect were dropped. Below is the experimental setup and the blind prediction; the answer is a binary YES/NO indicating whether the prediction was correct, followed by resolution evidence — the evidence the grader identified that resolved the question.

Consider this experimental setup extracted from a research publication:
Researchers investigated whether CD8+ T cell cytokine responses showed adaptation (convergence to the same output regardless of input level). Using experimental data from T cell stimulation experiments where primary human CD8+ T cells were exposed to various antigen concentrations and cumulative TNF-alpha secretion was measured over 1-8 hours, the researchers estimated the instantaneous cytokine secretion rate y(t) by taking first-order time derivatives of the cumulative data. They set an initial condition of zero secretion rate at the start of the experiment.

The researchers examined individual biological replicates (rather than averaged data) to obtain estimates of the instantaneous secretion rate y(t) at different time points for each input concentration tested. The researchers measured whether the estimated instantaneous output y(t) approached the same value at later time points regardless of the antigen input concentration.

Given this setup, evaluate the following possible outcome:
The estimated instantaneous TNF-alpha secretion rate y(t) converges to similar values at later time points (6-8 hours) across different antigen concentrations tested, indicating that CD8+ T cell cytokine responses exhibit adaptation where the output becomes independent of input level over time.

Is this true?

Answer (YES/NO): YES